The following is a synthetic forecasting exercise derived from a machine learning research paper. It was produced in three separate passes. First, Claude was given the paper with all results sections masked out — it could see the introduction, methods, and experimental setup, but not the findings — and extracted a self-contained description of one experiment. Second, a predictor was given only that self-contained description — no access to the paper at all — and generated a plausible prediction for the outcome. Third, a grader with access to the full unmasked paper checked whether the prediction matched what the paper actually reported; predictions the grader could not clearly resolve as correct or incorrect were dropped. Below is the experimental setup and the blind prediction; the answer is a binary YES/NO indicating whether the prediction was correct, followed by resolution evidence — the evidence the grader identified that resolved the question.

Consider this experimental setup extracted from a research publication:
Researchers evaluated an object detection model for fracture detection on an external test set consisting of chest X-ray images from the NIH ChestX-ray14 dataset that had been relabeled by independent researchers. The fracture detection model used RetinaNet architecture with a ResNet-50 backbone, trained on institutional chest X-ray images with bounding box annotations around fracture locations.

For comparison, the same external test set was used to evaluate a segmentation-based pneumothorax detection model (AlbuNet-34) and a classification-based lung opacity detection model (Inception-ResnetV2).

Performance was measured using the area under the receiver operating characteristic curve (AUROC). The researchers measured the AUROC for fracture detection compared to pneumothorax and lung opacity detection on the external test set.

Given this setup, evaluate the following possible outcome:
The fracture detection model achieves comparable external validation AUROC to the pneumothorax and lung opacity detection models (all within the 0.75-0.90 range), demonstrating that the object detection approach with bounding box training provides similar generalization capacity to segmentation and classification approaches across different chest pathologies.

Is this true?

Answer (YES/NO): NO